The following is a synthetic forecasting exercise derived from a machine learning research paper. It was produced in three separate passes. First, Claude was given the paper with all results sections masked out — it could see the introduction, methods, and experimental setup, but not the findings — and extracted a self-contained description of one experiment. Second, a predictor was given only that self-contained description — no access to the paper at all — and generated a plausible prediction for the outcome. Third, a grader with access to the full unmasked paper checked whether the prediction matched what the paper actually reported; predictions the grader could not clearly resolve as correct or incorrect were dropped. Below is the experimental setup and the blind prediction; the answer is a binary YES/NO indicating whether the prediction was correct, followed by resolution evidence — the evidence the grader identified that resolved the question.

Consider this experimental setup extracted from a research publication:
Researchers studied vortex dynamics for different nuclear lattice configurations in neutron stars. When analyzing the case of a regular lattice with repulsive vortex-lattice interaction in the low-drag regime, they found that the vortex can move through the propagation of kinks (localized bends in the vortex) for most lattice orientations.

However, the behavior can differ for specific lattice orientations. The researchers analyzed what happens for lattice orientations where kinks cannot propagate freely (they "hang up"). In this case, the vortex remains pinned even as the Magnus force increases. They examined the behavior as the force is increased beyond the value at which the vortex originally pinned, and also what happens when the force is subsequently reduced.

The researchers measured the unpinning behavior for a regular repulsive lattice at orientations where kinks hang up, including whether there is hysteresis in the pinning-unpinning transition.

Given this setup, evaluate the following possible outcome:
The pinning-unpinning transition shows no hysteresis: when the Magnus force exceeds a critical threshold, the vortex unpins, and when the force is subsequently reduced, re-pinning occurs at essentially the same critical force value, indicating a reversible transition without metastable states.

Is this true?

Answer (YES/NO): NO